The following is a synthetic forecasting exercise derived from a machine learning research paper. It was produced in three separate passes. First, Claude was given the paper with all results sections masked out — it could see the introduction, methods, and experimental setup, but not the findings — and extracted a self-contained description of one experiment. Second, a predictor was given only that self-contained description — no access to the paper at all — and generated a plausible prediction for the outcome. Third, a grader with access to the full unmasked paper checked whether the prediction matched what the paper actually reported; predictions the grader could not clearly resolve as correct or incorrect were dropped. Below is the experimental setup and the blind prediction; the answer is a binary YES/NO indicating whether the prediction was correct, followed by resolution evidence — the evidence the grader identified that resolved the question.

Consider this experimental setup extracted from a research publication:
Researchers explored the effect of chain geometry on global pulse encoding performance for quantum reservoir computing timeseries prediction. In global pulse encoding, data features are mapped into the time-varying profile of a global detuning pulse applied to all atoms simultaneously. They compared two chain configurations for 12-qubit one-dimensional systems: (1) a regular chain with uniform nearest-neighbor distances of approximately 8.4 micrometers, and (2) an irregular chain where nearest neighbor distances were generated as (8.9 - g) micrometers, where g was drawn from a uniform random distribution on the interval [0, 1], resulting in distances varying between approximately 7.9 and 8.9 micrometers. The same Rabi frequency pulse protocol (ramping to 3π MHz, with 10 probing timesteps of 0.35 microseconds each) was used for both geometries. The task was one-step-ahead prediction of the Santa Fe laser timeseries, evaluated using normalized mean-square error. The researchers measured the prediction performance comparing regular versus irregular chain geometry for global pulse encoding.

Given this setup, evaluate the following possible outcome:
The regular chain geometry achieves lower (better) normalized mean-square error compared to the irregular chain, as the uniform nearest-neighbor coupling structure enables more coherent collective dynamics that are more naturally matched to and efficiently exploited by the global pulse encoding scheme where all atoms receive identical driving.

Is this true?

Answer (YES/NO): NO